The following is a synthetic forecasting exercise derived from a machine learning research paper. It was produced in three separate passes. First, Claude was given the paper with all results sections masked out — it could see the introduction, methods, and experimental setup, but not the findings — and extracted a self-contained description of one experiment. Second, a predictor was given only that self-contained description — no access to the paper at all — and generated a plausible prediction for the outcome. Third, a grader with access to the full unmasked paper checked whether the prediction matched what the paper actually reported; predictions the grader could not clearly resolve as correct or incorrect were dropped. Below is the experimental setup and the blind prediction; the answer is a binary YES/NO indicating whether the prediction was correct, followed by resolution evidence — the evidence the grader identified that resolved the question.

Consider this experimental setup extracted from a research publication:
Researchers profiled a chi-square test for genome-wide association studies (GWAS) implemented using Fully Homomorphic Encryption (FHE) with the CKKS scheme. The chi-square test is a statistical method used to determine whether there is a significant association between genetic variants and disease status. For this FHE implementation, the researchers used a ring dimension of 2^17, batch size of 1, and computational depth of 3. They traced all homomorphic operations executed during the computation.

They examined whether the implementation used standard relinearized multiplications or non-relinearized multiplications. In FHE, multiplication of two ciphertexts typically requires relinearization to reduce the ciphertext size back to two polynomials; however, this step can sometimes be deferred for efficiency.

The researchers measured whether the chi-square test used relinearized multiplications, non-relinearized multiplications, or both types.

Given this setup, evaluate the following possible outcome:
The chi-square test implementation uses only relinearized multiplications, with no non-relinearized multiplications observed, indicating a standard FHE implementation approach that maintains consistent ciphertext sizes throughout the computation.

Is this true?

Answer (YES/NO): NO